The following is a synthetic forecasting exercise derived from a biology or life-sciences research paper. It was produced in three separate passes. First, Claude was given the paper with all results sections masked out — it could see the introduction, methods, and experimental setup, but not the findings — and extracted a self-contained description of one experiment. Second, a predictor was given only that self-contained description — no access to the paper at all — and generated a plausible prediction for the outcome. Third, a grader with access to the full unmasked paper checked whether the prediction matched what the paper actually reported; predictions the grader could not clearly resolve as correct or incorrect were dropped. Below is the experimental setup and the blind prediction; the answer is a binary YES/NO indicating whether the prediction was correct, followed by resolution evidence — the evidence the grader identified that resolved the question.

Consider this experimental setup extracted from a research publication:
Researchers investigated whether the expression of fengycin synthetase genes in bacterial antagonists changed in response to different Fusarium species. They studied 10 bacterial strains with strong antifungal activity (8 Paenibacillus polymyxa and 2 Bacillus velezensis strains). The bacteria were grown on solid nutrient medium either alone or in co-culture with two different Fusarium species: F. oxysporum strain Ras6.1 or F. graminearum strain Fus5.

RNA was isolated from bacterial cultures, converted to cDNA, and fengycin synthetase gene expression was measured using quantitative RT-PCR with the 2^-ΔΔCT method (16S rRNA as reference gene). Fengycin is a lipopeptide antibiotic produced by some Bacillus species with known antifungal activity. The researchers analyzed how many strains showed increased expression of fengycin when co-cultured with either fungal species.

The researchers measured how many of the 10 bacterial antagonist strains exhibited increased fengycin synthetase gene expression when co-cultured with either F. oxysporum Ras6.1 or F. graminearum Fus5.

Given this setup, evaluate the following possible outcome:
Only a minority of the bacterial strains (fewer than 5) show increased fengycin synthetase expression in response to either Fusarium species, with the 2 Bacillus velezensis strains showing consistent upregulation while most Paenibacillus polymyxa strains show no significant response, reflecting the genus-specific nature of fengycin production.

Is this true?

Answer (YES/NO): NO